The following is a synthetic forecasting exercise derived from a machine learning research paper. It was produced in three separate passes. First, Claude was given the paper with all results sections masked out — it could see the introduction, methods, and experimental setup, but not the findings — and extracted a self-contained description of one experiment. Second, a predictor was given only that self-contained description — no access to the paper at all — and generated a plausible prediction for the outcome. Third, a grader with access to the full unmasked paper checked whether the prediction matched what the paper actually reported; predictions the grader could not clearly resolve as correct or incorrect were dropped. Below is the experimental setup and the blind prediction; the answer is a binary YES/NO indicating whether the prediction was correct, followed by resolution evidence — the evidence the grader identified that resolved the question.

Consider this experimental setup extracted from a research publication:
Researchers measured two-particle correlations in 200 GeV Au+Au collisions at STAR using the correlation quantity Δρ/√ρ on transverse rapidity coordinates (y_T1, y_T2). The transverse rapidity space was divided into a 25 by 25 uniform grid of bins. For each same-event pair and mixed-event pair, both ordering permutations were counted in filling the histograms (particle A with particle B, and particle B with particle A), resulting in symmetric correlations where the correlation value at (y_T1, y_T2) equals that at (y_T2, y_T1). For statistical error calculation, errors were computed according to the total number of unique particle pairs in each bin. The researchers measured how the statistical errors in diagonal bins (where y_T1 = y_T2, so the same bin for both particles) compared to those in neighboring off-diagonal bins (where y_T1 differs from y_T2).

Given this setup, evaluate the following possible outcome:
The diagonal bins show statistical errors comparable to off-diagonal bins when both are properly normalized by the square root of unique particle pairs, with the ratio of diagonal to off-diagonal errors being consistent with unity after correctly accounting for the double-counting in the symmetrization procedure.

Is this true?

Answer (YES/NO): NO